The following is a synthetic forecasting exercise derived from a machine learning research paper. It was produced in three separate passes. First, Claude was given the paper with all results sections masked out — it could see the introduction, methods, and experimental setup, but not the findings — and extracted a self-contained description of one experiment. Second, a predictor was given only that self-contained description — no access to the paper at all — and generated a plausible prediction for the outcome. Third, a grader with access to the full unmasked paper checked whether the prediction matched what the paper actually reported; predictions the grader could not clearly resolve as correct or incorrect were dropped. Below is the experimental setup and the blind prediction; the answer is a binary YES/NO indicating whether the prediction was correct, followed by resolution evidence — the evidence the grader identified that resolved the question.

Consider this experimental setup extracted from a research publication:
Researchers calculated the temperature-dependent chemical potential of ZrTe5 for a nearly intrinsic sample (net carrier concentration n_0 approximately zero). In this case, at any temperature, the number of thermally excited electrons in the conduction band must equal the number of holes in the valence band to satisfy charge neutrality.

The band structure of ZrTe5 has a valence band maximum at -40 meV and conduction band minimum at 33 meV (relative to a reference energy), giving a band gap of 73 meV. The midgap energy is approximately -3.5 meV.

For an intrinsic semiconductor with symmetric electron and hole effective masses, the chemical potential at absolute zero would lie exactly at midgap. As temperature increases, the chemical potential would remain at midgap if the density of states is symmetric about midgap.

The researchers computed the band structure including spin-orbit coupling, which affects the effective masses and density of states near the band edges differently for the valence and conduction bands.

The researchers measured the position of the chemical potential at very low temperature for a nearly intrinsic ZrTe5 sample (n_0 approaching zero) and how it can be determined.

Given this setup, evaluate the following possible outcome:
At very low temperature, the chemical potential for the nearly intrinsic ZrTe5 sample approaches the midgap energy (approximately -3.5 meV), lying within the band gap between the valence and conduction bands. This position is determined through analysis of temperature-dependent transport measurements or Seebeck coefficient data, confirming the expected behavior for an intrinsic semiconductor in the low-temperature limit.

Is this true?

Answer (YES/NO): NO